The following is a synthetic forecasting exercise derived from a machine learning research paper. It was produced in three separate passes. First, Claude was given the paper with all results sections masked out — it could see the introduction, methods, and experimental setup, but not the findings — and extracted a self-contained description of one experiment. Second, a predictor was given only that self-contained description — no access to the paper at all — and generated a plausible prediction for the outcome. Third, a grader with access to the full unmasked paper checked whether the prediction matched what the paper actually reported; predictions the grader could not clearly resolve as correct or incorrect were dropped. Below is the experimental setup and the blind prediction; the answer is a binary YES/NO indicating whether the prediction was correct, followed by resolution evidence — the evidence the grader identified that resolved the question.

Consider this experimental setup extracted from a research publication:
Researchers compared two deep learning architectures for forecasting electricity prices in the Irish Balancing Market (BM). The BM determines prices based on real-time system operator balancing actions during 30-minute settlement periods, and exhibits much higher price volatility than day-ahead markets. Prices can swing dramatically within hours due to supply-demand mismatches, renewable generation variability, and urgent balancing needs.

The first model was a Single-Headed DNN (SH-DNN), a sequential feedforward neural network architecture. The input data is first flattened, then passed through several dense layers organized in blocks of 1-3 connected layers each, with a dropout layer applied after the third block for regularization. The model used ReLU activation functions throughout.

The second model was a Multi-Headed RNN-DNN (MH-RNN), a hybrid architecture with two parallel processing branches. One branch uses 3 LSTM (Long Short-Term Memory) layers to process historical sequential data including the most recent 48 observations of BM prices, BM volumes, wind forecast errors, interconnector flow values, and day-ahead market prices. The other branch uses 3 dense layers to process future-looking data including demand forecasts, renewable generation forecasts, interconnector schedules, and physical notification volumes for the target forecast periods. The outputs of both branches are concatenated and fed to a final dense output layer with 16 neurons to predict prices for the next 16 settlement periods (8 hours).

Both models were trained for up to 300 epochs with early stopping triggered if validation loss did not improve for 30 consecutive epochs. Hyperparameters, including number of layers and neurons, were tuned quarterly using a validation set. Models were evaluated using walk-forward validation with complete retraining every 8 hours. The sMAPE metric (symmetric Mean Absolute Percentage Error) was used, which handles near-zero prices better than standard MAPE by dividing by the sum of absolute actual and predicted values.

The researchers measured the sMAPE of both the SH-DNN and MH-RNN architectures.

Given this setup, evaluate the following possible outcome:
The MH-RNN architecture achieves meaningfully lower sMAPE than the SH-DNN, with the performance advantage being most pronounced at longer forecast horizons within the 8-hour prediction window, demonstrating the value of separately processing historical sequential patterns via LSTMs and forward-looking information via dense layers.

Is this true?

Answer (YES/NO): NO